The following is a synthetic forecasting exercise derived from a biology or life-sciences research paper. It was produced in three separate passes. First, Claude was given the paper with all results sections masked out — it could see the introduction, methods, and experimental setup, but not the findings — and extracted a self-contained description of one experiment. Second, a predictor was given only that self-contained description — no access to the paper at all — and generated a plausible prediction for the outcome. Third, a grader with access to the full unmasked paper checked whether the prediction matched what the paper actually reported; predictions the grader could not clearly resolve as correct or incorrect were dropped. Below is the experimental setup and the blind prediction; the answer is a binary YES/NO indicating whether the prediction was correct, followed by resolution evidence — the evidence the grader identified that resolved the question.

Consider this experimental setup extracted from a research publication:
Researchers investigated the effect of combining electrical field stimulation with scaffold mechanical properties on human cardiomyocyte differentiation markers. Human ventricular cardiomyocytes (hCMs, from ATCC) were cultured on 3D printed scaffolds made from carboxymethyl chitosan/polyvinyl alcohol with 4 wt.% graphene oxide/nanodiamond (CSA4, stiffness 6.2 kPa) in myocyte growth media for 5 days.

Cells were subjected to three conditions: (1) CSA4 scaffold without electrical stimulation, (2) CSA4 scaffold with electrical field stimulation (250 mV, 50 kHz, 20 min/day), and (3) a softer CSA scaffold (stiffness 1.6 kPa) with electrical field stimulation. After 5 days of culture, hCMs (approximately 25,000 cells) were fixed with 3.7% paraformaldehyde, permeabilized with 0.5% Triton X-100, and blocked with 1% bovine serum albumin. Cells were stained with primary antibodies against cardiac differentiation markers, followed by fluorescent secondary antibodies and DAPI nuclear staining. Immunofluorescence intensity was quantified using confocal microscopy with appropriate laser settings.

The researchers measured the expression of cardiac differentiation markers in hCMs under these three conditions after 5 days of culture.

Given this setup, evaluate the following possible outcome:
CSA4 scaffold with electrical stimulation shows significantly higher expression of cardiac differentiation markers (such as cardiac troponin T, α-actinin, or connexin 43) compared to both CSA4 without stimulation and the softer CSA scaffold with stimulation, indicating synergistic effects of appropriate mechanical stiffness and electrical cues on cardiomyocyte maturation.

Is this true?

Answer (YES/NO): NO